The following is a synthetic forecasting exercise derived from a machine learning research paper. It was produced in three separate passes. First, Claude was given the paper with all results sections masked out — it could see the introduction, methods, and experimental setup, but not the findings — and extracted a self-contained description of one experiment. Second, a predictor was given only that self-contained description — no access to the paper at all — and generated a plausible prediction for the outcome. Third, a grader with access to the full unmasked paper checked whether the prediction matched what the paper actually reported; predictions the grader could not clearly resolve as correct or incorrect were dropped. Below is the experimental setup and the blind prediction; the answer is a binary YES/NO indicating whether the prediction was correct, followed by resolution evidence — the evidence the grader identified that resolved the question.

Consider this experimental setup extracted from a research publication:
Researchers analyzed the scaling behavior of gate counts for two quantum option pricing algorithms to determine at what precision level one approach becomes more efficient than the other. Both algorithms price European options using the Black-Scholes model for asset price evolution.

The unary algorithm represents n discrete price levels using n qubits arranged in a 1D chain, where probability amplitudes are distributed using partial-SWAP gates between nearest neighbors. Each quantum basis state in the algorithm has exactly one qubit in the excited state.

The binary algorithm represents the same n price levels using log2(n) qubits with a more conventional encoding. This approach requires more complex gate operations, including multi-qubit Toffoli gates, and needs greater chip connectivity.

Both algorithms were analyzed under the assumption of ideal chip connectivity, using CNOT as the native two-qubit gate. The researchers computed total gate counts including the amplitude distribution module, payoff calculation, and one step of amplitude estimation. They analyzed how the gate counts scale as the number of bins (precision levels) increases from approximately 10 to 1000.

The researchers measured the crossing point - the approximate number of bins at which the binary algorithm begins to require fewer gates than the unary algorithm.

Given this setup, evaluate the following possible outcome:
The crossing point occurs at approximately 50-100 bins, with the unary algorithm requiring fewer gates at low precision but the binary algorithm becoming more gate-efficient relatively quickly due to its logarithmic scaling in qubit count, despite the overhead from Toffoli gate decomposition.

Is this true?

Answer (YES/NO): YES